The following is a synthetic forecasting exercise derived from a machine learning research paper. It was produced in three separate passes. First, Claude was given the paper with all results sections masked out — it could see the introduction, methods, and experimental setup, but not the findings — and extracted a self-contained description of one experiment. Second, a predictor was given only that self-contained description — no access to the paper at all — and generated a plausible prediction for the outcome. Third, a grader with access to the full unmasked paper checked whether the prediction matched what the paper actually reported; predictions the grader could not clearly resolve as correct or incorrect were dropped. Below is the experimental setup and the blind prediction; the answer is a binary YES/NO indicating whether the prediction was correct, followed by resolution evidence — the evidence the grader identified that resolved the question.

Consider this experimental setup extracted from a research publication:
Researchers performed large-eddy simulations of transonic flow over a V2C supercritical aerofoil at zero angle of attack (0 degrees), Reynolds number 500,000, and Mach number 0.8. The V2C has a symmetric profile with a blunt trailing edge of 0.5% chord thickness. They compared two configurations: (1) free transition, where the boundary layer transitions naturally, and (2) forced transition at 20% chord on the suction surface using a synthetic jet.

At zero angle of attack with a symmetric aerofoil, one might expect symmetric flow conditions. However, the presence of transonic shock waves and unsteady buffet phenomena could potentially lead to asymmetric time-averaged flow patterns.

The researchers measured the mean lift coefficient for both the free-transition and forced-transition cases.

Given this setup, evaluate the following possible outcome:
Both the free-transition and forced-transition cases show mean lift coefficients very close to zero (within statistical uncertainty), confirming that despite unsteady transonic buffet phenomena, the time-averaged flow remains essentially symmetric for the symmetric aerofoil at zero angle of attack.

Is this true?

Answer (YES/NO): NO